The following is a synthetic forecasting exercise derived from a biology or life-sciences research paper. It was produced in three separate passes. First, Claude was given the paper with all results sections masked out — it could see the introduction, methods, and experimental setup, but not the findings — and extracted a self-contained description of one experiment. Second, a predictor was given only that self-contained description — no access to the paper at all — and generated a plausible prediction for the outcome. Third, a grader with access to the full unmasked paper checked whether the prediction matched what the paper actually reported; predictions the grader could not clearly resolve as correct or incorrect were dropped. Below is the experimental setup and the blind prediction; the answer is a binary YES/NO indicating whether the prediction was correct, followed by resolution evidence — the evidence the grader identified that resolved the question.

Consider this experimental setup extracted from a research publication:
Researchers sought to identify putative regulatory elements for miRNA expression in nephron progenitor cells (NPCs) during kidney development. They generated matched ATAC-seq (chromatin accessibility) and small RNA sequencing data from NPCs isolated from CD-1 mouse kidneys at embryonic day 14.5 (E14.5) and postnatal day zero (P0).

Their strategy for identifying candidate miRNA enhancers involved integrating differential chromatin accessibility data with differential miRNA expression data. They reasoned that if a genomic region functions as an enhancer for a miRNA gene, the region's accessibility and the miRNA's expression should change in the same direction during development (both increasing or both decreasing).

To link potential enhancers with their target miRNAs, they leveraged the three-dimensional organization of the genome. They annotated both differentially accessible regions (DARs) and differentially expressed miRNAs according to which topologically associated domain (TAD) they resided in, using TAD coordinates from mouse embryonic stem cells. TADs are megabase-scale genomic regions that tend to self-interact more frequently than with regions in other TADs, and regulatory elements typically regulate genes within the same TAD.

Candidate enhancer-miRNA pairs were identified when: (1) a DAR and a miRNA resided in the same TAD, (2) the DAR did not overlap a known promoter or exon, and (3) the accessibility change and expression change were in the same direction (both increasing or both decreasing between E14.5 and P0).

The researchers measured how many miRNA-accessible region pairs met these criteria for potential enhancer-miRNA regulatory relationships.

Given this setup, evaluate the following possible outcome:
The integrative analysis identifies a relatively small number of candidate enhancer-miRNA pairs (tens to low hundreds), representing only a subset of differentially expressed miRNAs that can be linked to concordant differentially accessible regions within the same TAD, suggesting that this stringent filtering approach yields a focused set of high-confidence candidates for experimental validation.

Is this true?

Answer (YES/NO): YES